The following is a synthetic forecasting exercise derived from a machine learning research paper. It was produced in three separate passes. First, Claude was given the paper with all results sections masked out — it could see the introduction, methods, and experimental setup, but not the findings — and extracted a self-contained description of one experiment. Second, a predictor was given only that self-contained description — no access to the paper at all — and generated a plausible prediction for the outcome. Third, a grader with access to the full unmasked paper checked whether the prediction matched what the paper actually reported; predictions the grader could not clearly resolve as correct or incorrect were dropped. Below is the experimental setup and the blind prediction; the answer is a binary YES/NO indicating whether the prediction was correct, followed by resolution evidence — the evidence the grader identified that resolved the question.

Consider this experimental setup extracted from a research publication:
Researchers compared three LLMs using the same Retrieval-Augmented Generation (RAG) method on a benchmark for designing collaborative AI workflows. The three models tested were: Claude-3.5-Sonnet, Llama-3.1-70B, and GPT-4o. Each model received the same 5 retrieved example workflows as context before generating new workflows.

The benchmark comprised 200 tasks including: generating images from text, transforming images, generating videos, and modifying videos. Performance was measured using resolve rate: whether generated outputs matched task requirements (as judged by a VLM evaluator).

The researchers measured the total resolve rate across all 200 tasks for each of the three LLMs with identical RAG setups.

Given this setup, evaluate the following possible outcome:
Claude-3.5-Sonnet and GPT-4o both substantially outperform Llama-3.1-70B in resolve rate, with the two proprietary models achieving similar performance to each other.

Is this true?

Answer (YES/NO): NO